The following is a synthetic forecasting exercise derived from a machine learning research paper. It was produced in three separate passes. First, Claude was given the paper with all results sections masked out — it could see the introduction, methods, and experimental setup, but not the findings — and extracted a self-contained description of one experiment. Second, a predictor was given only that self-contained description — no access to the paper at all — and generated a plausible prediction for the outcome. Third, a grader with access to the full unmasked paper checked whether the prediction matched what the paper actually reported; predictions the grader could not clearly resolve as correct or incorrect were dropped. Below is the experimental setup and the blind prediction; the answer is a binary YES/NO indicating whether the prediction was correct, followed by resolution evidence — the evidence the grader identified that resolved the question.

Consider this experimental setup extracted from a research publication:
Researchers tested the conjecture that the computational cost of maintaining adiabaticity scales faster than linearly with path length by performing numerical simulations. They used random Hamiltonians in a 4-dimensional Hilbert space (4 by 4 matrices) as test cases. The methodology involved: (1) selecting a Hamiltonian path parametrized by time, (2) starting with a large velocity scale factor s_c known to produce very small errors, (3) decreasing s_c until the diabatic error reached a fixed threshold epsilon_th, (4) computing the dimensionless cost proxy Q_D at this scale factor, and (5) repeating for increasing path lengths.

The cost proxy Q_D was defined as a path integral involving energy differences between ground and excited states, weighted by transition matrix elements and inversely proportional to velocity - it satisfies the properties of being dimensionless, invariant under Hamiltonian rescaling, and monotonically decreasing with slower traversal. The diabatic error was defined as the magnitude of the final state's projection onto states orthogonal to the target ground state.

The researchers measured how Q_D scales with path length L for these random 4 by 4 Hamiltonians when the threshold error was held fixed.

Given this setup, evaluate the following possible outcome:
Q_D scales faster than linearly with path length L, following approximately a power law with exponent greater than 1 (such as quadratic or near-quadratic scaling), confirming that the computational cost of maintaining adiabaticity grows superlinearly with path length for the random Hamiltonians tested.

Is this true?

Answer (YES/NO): NO